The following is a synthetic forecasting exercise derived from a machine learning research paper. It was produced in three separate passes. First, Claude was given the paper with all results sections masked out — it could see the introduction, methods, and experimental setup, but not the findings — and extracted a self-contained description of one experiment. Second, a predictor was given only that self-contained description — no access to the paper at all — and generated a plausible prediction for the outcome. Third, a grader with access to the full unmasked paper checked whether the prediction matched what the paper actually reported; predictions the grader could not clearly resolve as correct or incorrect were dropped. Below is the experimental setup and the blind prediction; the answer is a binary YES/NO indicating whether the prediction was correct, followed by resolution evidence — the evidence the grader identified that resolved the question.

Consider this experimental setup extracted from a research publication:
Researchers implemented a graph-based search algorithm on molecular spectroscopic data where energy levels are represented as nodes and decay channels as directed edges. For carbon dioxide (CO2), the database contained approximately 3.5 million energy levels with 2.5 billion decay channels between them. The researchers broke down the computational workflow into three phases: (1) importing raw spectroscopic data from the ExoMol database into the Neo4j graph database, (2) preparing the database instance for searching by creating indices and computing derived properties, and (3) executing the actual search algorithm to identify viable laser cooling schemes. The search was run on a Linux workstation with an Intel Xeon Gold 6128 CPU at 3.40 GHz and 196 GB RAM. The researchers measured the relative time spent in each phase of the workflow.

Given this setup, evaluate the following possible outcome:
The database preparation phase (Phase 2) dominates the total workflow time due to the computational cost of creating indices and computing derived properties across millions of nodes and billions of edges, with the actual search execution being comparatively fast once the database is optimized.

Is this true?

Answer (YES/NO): NO